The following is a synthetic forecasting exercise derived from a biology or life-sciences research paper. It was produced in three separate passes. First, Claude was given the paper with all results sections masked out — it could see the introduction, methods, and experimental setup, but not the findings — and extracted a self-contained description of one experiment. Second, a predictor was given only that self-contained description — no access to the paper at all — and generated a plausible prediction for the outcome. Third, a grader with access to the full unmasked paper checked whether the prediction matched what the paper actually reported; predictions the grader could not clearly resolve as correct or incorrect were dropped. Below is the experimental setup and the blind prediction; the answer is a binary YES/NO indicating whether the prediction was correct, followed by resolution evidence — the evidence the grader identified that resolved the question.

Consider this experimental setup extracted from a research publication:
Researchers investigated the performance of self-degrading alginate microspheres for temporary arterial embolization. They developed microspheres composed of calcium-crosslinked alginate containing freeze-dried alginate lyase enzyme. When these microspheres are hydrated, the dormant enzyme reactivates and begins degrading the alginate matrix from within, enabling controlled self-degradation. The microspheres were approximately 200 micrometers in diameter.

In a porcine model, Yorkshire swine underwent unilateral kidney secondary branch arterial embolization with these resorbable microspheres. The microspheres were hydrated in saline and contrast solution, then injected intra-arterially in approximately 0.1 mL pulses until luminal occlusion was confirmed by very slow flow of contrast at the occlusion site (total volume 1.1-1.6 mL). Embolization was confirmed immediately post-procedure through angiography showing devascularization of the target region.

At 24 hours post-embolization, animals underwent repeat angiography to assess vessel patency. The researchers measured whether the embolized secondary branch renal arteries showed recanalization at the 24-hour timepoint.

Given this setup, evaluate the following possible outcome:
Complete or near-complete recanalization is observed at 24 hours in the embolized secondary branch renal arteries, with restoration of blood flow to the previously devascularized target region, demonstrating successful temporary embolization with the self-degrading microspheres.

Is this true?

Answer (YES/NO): YES